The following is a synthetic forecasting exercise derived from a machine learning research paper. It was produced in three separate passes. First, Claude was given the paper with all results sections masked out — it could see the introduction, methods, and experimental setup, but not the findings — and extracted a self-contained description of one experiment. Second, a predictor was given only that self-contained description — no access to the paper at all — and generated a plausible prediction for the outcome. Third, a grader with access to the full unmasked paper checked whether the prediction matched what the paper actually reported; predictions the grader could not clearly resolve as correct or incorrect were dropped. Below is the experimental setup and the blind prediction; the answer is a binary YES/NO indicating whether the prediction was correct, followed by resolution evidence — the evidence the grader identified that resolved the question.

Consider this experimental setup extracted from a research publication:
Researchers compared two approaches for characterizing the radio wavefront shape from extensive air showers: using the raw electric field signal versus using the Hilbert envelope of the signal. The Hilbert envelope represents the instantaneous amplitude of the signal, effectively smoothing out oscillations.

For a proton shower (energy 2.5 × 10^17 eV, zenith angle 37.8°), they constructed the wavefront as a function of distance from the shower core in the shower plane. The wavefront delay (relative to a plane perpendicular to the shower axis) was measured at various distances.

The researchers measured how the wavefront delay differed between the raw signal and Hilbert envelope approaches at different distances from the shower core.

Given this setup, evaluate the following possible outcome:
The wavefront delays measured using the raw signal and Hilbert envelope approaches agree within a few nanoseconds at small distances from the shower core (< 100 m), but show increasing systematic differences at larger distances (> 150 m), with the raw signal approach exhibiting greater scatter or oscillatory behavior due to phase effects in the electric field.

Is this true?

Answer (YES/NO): NO